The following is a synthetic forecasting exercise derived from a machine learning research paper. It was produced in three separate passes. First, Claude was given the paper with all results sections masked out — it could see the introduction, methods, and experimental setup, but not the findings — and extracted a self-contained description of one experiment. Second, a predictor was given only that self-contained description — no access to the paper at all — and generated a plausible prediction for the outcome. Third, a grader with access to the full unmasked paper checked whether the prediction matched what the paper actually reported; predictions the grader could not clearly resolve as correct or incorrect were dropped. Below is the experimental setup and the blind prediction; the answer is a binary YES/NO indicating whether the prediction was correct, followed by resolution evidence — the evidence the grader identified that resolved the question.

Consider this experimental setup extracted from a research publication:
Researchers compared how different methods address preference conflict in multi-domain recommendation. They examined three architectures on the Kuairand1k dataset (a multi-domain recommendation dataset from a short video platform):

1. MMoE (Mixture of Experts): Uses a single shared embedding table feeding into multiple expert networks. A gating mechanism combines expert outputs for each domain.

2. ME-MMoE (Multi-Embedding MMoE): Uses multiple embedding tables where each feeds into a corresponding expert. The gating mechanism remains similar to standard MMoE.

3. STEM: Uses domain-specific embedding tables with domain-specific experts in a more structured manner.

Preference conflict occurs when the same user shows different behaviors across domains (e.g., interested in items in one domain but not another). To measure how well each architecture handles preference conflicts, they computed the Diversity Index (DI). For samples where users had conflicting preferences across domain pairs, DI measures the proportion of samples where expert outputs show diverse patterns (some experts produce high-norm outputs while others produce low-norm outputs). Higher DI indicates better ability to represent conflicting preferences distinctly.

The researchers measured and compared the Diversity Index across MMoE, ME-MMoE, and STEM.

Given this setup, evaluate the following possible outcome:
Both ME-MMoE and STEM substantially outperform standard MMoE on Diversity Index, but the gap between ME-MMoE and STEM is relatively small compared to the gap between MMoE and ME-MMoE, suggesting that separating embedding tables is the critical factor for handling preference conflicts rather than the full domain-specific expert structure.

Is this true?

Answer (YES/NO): NO